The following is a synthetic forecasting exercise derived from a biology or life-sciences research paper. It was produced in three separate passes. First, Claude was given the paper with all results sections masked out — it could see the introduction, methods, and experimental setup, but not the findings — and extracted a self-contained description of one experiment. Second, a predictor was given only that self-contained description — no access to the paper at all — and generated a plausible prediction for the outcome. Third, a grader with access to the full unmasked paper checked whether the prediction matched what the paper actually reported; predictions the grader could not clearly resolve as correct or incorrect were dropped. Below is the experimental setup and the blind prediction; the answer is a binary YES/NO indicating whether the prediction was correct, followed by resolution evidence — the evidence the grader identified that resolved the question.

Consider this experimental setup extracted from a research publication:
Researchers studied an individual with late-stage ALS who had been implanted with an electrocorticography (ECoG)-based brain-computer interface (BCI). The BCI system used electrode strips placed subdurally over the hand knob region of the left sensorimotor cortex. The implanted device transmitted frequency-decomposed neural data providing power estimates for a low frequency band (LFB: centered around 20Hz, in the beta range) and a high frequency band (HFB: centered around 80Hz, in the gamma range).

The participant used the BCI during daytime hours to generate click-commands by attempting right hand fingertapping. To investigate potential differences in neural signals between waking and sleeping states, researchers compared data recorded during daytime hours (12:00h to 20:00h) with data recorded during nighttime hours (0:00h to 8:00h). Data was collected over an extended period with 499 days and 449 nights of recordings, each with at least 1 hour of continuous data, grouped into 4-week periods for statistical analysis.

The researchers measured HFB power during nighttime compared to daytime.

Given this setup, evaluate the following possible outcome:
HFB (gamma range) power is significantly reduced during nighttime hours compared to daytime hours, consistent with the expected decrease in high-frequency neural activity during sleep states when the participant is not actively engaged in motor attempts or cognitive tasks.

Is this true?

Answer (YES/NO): NO